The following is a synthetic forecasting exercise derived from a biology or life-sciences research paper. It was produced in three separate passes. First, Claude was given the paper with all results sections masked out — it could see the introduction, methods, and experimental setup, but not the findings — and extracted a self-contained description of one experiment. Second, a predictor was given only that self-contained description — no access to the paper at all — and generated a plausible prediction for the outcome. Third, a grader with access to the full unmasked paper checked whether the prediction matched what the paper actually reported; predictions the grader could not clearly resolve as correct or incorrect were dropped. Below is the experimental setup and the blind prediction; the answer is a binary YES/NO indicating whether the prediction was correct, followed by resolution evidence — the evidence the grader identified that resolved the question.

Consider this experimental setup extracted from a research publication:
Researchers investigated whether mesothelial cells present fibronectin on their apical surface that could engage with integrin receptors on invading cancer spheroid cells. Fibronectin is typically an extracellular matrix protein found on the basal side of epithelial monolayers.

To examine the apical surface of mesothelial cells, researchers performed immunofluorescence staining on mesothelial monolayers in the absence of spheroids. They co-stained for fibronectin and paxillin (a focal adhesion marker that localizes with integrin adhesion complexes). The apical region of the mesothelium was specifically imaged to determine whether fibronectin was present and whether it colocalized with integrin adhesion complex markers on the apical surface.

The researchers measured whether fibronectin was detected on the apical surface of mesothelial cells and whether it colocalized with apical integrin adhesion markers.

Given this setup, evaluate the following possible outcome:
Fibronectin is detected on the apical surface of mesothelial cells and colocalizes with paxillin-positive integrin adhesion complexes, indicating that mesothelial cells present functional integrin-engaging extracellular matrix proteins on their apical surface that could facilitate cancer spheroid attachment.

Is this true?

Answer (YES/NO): YES